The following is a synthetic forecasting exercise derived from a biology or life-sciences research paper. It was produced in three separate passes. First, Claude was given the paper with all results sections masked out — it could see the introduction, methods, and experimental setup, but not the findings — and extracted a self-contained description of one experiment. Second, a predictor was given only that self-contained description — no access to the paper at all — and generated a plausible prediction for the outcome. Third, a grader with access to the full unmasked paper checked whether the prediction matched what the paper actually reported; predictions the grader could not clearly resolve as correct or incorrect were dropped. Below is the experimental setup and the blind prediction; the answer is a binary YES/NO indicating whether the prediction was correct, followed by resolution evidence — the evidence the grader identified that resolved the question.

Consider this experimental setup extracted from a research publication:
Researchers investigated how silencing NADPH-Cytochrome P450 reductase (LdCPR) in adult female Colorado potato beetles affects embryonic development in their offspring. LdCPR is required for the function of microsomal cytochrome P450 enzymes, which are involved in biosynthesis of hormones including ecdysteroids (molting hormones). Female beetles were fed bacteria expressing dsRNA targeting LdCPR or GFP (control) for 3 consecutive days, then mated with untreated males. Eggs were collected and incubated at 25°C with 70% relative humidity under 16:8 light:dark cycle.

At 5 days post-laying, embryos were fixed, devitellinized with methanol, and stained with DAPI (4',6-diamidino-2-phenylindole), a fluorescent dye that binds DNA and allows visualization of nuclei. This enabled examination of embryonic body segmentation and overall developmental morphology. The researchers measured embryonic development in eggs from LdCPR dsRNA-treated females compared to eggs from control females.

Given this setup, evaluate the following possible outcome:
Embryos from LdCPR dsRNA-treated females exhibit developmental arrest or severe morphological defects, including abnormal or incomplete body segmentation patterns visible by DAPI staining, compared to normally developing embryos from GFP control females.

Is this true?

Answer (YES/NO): YES